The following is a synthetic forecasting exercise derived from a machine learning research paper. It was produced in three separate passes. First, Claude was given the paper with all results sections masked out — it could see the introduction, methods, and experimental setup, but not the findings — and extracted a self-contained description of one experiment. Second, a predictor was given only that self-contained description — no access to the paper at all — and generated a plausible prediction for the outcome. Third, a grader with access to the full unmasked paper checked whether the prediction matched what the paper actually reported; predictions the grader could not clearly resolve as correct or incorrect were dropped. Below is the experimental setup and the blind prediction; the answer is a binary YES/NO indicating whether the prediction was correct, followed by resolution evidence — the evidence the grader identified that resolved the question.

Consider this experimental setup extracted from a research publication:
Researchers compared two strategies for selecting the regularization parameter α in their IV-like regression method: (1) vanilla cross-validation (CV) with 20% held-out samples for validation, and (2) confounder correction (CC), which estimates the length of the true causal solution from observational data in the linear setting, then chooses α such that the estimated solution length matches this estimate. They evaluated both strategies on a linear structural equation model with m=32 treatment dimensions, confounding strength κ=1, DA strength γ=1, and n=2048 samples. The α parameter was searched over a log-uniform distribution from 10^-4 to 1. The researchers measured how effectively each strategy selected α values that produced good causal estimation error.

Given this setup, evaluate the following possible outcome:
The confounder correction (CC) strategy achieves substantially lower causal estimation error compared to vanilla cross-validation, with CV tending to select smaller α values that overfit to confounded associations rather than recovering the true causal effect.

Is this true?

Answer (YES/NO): NO